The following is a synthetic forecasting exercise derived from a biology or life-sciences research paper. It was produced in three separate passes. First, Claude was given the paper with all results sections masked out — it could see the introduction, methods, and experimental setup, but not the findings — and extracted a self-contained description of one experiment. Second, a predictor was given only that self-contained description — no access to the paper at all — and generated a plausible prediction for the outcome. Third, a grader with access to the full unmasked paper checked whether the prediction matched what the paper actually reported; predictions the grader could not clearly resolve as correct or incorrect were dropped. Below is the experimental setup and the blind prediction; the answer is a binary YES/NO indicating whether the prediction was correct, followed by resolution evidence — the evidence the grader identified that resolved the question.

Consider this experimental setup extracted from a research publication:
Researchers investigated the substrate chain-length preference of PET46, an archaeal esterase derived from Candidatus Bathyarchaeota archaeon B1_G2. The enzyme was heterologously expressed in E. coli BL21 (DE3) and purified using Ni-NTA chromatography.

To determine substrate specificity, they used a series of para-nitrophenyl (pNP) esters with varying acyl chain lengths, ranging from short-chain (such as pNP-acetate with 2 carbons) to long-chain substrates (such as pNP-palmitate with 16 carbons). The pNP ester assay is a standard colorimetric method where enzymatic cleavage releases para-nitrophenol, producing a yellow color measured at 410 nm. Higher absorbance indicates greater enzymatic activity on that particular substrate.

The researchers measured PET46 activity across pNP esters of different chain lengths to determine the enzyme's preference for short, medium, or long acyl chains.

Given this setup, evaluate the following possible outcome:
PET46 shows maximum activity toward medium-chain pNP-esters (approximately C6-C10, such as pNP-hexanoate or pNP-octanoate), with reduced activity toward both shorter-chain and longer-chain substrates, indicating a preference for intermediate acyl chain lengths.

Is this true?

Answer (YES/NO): NO